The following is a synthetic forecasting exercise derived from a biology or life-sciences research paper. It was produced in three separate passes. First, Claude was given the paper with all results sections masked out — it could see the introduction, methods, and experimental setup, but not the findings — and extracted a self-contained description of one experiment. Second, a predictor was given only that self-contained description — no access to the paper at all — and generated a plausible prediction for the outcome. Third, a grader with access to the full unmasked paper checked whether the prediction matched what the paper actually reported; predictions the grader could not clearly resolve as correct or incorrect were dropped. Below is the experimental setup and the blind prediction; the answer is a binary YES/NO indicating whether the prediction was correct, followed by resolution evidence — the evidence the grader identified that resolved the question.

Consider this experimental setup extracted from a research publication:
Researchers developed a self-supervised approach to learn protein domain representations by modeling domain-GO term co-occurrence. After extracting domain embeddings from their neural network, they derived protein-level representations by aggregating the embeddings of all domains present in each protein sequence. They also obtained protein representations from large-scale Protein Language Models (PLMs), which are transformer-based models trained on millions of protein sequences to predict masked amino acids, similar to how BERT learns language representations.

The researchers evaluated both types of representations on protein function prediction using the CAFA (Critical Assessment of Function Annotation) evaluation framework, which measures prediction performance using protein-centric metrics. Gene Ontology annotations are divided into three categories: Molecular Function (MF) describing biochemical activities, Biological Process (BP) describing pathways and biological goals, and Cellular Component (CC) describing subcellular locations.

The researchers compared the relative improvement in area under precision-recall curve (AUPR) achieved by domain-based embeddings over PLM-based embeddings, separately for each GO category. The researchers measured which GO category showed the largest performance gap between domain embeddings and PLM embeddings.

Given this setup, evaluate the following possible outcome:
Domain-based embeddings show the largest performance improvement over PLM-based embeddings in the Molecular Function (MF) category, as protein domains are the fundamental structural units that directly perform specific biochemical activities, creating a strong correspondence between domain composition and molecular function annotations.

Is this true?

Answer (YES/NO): NO